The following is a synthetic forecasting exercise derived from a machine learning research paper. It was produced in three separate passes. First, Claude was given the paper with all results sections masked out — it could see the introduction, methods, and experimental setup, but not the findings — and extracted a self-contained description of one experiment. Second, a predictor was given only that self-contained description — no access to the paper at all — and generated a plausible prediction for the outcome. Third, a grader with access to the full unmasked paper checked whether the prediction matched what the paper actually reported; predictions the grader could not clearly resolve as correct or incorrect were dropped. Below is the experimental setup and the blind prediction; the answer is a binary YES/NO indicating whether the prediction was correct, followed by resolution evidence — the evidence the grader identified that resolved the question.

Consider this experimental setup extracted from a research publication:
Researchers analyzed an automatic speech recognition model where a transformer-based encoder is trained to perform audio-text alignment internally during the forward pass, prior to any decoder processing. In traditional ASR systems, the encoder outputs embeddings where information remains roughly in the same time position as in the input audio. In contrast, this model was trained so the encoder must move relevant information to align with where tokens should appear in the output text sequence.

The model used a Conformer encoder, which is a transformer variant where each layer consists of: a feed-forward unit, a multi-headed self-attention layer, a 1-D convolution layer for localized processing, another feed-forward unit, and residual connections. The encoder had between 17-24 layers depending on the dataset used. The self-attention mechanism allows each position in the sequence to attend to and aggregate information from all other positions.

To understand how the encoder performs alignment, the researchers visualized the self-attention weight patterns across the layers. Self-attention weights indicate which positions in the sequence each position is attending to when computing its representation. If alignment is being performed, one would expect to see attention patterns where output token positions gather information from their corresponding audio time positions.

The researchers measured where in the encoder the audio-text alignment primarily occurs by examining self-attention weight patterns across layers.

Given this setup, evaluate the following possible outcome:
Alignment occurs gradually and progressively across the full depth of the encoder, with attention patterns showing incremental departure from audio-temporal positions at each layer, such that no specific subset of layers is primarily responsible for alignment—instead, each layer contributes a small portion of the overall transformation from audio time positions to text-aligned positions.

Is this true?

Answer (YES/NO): NO